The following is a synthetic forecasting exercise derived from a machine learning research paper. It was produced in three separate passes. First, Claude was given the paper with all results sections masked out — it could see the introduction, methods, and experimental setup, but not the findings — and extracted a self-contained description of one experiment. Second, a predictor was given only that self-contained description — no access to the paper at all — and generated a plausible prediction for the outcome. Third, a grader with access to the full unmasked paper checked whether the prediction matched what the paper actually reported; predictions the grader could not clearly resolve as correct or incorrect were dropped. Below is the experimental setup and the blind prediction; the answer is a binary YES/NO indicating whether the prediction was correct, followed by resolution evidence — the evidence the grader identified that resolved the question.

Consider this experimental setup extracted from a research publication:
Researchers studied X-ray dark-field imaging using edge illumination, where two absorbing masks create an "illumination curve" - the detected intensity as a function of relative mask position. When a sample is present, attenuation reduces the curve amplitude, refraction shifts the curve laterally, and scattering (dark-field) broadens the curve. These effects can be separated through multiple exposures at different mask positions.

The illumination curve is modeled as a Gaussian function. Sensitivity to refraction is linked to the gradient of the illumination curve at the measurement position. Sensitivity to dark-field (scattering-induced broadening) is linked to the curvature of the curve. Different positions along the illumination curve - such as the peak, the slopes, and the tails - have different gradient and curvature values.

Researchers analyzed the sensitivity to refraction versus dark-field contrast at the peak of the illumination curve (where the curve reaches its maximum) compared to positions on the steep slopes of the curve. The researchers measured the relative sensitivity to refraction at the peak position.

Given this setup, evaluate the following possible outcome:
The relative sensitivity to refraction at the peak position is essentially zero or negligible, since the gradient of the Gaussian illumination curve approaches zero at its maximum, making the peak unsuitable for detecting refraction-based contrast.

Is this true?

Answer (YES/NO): YES